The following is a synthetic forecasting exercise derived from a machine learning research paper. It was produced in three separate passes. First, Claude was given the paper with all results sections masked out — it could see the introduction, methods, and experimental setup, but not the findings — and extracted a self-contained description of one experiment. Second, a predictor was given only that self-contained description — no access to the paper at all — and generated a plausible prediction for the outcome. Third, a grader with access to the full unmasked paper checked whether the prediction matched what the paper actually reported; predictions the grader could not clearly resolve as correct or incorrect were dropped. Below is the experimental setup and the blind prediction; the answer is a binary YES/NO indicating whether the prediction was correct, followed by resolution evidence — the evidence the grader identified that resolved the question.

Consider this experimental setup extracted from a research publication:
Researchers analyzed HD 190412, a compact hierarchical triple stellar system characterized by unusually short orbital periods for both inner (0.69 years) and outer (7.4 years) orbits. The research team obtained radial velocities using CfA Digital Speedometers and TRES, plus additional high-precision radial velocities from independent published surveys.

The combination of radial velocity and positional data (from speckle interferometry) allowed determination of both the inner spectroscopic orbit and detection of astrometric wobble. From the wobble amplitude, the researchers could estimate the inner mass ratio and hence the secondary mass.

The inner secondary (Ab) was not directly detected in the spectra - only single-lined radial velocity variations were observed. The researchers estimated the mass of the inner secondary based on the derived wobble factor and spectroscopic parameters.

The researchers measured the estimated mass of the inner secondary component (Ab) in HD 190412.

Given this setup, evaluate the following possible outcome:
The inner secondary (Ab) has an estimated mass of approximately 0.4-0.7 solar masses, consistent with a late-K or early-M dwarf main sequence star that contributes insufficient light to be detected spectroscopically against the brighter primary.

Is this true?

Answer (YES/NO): YES